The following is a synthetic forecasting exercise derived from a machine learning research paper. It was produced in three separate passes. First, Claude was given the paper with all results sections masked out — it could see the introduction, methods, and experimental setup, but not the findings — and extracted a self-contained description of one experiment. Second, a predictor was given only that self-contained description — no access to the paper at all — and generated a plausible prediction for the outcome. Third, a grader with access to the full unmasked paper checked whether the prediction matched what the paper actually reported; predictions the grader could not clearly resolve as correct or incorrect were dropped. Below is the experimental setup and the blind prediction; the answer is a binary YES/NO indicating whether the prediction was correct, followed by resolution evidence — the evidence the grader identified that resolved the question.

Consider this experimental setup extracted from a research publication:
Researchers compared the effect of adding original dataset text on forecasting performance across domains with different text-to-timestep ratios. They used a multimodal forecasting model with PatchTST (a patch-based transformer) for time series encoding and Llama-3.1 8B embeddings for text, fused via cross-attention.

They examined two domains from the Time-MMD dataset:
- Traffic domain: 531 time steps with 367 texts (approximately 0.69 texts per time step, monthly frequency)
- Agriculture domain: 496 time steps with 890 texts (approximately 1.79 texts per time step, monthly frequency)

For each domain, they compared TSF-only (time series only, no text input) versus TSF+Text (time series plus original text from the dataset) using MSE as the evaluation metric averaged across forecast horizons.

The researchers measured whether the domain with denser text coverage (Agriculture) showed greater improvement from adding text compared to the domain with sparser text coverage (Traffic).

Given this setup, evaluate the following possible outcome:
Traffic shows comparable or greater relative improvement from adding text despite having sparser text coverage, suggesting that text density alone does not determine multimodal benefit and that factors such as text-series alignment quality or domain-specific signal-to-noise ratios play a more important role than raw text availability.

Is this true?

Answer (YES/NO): YES